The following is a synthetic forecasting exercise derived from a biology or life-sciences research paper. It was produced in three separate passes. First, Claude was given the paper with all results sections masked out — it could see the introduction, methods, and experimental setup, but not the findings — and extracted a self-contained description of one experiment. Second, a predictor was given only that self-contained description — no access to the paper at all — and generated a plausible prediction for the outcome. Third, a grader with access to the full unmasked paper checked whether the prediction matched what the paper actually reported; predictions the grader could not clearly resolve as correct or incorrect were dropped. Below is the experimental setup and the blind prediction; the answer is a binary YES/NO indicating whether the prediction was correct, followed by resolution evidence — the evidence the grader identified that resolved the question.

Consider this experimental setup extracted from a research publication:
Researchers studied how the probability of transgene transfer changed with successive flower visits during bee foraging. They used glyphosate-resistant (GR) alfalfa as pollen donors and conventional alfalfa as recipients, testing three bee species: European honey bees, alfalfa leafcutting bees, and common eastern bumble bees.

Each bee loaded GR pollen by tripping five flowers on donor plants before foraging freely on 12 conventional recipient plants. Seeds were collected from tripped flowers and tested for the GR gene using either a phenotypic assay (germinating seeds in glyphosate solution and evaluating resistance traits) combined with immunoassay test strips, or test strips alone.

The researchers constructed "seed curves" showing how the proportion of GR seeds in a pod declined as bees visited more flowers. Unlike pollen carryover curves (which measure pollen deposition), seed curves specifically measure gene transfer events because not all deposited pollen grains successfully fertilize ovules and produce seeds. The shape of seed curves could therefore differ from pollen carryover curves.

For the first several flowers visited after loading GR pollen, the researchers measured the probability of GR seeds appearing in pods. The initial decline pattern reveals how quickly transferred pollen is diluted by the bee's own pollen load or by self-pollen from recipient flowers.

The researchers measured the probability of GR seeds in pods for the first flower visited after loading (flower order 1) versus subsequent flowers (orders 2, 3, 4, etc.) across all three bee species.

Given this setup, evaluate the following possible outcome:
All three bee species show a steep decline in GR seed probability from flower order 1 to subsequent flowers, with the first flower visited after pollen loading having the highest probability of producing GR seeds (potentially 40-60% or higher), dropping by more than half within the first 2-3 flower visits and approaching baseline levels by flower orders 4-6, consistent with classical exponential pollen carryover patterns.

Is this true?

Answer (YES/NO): NO